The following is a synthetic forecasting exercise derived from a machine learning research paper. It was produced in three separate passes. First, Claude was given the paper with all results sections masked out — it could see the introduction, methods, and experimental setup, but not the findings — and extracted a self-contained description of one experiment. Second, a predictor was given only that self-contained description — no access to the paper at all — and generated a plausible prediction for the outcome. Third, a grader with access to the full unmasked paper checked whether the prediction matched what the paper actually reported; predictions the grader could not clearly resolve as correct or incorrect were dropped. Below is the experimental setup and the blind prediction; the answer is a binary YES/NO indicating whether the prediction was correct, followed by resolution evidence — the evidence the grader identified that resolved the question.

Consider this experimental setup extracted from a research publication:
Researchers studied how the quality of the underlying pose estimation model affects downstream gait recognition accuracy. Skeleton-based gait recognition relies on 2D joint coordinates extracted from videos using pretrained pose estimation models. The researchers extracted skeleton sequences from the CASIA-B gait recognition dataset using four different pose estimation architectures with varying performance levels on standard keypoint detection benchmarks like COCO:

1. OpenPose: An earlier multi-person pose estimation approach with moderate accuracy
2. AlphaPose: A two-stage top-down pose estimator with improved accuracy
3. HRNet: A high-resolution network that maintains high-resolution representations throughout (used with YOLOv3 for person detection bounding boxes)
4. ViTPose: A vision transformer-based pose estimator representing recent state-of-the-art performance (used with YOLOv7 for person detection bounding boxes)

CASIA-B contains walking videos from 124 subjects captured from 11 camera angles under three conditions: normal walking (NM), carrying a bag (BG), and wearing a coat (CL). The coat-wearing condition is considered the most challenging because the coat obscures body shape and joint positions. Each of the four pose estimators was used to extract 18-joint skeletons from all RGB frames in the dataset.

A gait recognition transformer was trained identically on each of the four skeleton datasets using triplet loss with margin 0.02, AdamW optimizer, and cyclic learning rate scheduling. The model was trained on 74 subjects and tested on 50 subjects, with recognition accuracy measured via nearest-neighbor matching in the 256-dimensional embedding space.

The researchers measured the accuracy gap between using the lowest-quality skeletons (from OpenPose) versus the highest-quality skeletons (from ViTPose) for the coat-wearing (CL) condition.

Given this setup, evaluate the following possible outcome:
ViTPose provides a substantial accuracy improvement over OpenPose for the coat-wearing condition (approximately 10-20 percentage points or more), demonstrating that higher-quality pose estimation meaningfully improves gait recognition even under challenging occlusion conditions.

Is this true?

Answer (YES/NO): YES